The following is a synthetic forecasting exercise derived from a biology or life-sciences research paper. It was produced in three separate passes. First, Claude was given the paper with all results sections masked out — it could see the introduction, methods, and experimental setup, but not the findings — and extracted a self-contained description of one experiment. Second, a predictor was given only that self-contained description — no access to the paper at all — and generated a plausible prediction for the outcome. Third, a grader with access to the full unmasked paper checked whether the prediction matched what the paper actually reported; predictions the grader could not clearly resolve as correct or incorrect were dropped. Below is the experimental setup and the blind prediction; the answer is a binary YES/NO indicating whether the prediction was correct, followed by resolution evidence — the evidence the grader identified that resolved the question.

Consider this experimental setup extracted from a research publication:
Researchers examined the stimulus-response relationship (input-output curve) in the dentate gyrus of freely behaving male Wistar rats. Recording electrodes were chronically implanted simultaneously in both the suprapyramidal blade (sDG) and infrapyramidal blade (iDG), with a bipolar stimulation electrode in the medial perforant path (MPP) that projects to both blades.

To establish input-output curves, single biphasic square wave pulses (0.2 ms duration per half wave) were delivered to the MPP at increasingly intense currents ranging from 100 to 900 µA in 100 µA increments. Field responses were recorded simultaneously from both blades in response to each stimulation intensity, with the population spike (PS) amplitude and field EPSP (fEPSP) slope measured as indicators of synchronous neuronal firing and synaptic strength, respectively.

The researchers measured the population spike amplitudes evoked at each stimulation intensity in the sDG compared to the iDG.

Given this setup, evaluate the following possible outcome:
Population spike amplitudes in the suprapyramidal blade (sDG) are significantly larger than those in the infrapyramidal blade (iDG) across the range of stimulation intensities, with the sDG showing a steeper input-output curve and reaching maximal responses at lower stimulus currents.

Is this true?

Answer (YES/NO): NO